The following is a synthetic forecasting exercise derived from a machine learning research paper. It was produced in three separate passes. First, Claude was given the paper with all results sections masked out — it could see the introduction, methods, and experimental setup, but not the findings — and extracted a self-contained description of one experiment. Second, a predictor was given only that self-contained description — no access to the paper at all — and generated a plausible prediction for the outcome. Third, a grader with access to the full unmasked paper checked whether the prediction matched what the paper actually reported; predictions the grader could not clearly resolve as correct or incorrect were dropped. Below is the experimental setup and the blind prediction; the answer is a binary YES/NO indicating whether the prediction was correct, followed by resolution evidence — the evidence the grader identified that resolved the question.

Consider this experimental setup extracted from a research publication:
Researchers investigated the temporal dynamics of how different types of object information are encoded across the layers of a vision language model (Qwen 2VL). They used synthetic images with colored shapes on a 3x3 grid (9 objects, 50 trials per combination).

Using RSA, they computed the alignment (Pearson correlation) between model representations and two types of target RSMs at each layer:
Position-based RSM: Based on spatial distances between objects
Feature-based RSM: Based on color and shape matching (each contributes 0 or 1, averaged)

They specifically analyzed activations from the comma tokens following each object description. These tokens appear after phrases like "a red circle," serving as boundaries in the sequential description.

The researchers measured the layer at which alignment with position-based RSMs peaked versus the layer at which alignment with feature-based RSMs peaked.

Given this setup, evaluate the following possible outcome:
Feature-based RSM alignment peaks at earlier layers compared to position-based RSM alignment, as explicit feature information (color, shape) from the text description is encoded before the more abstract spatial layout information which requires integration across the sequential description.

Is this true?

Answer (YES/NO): YES